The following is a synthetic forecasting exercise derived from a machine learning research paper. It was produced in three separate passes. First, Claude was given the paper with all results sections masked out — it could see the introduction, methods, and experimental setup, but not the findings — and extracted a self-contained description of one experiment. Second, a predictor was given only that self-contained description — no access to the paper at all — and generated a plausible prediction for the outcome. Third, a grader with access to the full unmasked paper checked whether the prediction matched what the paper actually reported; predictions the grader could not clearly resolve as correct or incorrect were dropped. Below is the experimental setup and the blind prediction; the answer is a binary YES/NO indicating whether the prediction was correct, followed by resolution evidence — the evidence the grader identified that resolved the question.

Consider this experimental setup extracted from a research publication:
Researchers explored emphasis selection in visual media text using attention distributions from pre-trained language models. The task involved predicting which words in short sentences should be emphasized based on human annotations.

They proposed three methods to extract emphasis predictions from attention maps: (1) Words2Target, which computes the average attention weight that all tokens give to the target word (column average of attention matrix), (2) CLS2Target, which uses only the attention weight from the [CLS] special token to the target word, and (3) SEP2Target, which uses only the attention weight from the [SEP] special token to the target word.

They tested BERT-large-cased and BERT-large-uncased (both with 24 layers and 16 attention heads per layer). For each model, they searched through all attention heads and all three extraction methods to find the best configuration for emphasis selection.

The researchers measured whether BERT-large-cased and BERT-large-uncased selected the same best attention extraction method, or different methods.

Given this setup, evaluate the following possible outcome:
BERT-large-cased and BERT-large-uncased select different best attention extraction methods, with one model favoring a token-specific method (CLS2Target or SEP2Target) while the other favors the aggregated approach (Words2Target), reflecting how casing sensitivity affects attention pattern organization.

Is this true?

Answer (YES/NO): YES